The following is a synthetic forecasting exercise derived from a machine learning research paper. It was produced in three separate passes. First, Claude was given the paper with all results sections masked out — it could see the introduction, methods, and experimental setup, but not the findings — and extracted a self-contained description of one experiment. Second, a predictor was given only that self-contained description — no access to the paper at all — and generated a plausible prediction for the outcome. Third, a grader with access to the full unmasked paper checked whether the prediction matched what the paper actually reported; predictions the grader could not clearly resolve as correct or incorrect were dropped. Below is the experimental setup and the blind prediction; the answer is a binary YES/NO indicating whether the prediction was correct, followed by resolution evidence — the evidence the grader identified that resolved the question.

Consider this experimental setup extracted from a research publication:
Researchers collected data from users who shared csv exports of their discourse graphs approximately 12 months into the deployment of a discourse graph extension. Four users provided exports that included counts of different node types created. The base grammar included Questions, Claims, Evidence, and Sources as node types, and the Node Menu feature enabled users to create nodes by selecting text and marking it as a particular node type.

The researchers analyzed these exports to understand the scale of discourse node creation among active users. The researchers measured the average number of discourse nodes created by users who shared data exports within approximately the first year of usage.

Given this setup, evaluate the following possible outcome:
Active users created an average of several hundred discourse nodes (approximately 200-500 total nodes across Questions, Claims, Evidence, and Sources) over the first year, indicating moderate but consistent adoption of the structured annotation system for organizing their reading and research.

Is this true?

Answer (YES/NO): NO